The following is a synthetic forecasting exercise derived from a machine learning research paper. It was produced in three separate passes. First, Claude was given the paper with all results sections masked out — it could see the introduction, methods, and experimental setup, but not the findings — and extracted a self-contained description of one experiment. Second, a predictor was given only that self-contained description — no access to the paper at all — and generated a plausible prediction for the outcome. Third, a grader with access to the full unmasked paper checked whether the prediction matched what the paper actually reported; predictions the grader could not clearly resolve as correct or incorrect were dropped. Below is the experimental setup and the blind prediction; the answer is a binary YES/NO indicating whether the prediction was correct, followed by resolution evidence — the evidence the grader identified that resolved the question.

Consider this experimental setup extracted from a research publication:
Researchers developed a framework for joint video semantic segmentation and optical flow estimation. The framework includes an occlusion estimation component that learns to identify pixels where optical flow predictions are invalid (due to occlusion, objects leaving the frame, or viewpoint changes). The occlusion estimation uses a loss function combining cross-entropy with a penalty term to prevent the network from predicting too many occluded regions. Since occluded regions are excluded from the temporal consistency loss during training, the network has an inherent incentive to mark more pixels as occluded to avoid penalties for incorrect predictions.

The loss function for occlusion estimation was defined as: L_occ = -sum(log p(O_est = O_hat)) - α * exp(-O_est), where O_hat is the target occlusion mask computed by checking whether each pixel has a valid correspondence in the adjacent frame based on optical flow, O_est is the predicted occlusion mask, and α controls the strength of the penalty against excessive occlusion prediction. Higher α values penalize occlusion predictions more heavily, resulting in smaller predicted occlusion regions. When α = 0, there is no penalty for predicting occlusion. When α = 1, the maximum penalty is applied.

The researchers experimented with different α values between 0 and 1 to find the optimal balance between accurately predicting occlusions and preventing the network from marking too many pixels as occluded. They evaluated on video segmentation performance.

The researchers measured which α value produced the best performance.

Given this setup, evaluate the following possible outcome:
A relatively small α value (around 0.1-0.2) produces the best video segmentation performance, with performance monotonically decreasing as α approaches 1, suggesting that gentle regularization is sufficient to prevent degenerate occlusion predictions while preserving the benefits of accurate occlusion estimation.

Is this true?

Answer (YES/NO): NO